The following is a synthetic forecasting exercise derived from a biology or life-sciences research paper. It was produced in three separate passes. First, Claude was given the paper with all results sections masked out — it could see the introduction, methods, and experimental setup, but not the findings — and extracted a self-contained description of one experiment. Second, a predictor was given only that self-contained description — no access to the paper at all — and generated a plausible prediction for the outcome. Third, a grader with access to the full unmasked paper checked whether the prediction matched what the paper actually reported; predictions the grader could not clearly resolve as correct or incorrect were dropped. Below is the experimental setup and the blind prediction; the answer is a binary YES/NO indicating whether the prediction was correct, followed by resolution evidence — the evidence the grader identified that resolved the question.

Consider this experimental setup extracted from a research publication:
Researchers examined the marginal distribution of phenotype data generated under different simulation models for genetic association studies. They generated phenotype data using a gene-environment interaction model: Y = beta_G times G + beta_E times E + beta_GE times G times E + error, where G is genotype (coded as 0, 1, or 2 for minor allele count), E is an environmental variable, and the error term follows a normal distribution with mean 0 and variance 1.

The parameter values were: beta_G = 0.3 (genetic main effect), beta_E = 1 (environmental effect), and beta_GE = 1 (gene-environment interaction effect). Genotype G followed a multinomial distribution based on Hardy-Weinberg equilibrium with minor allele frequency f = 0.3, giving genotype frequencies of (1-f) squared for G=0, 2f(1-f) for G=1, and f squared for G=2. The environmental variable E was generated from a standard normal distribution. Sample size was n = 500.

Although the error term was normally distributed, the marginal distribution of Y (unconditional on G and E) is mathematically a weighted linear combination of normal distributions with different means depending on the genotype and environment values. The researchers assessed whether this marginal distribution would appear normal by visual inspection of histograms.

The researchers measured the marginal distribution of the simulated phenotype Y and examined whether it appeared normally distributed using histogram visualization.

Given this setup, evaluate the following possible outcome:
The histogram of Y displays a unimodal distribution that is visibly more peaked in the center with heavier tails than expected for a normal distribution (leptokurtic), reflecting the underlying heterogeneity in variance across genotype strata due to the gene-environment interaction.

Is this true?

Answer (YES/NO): NO